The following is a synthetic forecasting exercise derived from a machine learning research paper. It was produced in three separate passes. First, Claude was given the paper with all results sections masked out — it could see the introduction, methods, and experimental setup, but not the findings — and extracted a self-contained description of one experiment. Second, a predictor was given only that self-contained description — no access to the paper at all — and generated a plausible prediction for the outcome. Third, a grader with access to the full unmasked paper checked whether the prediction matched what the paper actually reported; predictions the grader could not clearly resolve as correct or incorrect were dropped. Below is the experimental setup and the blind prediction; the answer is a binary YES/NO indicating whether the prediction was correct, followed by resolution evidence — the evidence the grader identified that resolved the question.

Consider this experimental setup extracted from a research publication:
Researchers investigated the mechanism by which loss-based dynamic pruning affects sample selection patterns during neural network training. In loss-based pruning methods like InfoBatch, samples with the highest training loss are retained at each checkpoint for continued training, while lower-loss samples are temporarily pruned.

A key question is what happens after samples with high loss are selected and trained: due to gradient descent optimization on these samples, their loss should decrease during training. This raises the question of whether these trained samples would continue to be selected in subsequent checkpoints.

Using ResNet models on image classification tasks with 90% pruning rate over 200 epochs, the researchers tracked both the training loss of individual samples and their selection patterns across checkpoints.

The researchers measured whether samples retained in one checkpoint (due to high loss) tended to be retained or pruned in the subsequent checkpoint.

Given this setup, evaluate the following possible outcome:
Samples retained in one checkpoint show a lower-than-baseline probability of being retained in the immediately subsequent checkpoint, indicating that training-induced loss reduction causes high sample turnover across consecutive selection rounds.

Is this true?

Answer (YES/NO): YES